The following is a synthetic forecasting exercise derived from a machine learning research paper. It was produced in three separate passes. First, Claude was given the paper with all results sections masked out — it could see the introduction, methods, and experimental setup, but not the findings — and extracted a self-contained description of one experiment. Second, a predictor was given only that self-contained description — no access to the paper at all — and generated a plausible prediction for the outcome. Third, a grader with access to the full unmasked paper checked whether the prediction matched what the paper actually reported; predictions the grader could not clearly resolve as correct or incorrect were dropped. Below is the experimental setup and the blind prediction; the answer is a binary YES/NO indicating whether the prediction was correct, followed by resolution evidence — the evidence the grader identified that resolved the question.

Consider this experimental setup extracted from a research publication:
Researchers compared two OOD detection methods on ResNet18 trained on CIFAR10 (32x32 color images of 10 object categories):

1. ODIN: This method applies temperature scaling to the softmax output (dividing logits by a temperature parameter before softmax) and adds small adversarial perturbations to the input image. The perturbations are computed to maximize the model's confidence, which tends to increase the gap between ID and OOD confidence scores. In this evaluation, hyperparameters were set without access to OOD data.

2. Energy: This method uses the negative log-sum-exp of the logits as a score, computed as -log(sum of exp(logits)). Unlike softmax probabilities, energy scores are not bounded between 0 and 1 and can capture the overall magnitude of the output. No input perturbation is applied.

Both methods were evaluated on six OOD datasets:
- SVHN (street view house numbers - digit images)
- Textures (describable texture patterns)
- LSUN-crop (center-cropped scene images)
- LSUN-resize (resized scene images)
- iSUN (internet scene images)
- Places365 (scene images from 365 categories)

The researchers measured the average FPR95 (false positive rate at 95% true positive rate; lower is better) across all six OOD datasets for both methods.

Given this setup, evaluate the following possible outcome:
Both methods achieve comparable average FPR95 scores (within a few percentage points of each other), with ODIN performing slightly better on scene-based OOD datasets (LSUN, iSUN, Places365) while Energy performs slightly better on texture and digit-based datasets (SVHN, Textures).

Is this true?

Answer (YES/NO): NO